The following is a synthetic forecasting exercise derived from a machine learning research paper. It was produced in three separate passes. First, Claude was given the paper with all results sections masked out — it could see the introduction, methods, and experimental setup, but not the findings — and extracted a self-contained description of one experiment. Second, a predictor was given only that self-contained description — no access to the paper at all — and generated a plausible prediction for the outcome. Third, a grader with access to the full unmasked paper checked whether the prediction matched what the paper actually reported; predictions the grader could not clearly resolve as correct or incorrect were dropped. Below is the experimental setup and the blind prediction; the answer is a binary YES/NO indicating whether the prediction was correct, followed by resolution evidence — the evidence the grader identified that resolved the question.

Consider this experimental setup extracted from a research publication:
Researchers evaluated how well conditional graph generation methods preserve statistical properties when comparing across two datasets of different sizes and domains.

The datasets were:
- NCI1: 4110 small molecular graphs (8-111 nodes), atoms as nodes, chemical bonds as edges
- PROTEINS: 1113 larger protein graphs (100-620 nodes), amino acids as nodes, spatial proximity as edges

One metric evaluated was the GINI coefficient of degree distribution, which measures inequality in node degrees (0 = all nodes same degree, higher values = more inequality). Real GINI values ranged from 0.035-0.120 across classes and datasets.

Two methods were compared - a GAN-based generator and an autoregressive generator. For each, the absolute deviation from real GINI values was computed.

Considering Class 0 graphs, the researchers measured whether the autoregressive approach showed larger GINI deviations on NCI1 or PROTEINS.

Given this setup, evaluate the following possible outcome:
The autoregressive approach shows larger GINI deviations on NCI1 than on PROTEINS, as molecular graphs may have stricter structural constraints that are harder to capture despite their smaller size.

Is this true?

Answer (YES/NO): NO